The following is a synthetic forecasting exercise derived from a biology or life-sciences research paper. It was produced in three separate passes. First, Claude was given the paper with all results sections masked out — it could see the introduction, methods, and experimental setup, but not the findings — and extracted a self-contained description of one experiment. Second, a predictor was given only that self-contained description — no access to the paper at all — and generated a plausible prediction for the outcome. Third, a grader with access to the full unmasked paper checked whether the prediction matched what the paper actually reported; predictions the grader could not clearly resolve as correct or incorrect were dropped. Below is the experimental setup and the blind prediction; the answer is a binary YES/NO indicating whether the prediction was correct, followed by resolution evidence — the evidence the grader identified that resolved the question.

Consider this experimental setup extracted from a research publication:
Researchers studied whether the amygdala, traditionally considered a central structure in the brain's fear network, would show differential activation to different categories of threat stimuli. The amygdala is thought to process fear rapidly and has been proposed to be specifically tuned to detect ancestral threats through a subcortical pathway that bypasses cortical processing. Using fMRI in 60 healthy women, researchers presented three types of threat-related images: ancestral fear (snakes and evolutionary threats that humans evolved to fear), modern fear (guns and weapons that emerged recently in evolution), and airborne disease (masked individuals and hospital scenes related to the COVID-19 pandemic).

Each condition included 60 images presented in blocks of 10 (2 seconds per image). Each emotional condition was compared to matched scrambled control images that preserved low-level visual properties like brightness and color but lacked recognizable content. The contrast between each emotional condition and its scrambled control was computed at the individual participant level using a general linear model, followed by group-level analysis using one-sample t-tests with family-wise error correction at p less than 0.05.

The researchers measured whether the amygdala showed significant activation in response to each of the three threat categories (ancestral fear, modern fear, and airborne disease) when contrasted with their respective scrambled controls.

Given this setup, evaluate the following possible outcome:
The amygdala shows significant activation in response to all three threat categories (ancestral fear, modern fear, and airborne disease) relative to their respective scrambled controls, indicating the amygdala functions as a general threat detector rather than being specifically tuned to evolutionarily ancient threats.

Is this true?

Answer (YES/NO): YES